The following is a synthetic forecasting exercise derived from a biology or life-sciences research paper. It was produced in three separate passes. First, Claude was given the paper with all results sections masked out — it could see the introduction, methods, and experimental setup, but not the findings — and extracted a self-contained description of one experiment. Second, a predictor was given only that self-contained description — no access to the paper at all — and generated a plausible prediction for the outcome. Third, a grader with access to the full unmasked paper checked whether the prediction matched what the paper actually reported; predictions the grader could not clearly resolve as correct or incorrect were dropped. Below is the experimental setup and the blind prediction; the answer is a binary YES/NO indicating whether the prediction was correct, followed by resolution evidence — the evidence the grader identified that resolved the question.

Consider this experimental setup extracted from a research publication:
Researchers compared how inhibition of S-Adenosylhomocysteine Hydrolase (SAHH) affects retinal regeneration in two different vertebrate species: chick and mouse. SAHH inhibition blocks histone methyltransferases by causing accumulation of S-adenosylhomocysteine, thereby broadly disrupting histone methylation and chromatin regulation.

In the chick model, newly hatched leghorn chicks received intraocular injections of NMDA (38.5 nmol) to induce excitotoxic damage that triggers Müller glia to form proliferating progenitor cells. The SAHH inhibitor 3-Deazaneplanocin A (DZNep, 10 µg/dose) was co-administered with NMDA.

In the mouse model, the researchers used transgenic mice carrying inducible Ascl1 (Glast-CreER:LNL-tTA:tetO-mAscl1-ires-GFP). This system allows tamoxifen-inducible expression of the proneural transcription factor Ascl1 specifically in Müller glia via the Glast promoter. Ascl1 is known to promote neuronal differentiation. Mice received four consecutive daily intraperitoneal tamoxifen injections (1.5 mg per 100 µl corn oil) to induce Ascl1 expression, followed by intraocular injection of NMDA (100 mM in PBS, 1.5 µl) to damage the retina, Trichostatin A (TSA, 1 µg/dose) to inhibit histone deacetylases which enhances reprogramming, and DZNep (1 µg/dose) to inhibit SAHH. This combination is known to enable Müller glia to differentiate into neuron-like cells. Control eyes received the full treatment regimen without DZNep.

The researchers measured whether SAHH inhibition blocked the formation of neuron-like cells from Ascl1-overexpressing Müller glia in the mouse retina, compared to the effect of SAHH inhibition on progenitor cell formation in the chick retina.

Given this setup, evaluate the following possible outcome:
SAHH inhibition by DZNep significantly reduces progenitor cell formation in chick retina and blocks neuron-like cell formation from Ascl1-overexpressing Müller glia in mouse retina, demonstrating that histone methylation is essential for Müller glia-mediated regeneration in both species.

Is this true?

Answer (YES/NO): NO